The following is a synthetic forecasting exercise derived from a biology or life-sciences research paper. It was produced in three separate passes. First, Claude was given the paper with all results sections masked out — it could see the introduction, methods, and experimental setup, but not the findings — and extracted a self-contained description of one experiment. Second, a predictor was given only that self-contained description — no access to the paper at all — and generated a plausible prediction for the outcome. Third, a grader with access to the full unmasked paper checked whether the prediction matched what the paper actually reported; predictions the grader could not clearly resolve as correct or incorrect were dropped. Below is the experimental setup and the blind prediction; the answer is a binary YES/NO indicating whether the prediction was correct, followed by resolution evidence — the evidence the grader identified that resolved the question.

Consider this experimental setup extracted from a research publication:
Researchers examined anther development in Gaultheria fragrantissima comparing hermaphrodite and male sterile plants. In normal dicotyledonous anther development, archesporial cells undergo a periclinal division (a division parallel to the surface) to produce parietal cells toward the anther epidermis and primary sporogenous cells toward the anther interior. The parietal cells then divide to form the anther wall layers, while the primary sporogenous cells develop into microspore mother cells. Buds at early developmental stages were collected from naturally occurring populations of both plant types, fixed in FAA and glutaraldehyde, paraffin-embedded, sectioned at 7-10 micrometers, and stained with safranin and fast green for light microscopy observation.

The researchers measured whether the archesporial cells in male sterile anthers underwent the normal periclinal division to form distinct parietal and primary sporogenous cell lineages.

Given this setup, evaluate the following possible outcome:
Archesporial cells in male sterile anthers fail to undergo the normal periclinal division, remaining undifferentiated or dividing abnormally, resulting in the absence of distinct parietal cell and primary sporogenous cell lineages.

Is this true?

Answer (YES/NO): YES